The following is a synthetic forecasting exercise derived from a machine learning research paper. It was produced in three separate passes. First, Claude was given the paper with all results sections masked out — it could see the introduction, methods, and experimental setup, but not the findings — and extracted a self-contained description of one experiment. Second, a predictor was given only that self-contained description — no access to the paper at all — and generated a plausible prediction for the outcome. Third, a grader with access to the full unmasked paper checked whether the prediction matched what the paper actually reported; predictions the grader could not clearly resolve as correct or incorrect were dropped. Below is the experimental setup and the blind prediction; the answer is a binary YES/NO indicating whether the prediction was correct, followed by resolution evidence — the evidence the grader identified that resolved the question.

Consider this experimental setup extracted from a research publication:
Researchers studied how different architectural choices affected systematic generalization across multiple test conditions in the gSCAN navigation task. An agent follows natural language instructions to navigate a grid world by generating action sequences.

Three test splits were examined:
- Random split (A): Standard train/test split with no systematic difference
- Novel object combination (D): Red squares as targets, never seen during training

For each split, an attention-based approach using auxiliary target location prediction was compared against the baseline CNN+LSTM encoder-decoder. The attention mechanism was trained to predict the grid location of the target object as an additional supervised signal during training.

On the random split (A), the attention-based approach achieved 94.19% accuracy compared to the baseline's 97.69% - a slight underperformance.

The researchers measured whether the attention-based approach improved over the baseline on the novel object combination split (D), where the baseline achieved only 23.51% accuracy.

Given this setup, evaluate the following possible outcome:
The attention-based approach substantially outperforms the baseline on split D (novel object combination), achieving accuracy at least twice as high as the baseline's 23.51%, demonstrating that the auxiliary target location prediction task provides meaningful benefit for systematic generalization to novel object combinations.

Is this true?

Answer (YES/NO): YES